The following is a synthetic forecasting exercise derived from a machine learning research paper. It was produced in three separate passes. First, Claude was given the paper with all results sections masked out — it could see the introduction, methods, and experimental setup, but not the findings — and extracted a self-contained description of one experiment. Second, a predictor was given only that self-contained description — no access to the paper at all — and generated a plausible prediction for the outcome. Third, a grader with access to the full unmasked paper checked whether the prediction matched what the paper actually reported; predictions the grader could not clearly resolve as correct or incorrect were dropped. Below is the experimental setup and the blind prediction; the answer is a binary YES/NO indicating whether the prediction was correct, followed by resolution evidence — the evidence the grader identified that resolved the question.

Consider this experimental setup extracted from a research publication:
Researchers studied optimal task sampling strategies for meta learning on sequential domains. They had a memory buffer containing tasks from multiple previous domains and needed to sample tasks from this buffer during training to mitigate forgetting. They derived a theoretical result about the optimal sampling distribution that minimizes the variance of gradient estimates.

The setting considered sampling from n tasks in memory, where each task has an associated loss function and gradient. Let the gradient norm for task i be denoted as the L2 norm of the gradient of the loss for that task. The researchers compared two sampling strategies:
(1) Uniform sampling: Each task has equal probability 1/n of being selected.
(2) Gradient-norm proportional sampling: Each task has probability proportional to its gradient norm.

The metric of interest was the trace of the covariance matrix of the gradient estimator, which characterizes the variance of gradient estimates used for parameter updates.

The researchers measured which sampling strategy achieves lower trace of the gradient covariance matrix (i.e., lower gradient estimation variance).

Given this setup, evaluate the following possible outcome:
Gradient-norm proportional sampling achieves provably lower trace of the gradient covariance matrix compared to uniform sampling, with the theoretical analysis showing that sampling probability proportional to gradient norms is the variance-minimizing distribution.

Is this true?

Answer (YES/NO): YES